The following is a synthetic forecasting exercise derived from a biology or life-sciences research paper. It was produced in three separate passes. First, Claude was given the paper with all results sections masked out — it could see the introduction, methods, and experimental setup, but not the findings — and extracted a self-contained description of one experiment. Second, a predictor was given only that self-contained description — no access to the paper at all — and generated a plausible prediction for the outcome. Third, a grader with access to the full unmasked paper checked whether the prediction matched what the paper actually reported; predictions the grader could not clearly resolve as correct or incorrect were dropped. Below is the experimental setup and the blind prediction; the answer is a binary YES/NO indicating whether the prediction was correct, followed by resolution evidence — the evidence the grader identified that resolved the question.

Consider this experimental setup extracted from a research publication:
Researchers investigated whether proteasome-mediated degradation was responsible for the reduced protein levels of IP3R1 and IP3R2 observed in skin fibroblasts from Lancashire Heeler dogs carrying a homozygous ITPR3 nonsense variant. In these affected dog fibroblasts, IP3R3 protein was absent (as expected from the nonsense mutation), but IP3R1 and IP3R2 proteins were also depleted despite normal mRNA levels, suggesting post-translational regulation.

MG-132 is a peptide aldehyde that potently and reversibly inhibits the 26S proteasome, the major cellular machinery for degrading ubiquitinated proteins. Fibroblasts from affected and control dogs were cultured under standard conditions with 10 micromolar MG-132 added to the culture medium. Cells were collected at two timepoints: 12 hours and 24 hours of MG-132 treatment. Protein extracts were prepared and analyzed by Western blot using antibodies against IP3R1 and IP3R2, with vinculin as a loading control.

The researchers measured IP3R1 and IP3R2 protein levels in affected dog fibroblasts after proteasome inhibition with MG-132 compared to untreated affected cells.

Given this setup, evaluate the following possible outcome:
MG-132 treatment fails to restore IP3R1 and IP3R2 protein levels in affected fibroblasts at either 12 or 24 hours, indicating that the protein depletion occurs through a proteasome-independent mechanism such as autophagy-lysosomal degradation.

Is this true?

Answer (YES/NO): NO